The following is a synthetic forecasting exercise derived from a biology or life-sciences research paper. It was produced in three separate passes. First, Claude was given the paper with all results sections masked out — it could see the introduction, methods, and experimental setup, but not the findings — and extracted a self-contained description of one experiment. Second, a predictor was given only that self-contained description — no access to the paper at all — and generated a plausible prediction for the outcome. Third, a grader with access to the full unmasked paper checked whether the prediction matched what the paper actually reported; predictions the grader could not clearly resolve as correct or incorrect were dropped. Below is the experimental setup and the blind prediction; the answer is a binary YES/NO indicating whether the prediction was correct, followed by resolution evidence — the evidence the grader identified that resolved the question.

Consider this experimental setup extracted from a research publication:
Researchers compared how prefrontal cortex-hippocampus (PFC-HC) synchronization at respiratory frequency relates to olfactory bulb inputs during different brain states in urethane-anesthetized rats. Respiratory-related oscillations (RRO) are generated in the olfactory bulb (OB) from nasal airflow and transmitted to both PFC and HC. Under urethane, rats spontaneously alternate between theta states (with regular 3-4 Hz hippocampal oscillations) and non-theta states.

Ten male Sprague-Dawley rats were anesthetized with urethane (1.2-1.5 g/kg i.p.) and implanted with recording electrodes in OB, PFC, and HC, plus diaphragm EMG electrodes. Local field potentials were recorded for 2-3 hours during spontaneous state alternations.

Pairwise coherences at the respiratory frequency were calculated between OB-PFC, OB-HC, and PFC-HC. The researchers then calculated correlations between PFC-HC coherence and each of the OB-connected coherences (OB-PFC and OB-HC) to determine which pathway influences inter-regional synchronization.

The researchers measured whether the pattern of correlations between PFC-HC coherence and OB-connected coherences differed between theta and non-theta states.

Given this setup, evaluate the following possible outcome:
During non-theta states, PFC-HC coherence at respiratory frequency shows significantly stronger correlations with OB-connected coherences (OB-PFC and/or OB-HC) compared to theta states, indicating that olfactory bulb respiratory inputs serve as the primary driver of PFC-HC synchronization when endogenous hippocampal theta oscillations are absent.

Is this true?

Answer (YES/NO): NO